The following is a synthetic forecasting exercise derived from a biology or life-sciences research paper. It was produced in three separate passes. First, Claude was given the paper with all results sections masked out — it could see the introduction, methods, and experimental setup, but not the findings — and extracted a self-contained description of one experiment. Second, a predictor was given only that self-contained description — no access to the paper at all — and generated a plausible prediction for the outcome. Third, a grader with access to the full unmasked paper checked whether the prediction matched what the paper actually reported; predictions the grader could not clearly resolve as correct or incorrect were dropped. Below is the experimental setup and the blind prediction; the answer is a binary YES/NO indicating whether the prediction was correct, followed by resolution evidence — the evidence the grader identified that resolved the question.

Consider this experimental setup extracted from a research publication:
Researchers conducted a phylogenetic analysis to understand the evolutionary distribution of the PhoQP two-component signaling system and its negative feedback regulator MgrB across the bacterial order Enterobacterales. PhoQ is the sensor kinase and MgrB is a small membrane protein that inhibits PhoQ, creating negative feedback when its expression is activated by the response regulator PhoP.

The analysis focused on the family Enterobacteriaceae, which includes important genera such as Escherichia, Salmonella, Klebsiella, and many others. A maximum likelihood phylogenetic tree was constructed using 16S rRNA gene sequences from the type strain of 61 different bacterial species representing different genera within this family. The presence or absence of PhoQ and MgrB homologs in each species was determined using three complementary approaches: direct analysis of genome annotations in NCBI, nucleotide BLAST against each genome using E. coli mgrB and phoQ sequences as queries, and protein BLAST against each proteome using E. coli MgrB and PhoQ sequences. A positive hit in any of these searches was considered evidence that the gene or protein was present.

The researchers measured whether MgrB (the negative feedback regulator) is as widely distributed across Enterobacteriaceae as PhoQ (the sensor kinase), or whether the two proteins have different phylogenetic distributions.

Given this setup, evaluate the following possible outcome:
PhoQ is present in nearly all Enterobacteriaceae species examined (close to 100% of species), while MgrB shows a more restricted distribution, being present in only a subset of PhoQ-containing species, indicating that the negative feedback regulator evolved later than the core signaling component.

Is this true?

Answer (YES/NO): NO